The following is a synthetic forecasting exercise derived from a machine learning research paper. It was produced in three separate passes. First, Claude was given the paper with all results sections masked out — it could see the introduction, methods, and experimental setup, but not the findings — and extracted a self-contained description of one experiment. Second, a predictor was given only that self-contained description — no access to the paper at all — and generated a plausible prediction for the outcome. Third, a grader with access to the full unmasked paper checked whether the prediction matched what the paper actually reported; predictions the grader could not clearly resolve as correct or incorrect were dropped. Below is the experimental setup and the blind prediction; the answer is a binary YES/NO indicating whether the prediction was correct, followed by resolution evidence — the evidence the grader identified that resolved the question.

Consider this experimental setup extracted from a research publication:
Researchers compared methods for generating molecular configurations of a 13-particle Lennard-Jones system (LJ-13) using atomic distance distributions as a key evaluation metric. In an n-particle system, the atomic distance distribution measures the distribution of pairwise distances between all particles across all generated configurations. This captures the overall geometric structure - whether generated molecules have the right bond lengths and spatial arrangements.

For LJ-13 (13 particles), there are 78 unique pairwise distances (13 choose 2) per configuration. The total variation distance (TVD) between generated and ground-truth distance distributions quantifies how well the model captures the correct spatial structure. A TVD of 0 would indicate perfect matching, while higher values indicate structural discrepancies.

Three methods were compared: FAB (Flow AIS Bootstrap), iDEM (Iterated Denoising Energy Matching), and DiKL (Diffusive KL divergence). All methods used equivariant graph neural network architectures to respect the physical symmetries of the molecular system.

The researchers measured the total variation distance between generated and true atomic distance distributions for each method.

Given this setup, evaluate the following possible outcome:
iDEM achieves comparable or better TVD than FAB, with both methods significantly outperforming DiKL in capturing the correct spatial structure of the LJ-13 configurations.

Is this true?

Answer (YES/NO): NO